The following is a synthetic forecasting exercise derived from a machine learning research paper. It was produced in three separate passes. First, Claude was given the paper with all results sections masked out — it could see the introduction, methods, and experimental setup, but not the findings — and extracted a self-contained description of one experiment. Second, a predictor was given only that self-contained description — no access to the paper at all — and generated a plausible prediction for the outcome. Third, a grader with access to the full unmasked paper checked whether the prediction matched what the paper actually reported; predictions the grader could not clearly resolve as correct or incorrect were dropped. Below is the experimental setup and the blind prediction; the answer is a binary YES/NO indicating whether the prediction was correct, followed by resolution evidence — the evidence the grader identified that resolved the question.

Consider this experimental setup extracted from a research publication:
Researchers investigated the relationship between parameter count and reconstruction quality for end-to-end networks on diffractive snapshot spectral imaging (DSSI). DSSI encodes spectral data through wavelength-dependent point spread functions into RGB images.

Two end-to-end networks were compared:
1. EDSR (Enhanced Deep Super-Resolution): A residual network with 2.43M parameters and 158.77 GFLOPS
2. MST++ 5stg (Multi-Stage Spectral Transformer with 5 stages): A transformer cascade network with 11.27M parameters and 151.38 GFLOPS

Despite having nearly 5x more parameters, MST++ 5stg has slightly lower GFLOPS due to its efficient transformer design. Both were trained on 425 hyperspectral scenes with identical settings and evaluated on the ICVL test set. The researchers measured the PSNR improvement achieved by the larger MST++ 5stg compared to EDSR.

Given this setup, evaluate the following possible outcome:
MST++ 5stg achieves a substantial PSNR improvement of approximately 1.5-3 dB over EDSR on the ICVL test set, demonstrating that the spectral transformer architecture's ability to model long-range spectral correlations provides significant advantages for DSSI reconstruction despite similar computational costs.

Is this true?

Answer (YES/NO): NO